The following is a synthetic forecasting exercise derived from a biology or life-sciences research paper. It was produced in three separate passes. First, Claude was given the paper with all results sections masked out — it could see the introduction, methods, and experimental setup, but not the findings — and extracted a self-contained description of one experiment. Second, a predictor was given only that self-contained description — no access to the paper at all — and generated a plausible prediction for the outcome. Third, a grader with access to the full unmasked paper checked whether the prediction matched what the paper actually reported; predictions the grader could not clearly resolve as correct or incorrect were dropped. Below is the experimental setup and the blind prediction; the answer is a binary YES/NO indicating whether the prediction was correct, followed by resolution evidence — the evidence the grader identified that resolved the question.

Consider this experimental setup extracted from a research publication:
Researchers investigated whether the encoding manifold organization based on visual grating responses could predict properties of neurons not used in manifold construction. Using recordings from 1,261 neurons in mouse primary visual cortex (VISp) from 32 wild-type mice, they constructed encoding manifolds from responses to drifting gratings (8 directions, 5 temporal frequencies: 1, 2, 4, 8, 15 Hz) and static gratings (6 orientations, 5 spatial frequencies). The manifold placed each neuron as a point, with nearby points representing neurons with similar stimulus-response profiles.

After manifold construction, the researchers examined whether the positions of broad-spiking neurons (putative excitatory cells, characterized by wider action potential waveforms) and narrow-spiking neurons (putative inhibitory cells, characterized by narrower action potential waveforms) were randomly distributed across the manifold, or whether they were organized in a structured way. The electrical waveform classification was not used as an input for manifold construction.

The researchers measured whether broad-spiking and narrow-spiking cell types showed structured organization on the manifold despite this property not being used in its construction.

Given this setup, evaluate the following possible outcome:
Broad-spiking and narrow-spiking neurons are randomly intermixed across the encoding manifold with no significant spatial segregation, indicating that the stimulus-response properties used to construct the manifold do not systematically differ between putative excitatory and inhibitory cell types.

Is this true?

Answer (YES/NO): NO